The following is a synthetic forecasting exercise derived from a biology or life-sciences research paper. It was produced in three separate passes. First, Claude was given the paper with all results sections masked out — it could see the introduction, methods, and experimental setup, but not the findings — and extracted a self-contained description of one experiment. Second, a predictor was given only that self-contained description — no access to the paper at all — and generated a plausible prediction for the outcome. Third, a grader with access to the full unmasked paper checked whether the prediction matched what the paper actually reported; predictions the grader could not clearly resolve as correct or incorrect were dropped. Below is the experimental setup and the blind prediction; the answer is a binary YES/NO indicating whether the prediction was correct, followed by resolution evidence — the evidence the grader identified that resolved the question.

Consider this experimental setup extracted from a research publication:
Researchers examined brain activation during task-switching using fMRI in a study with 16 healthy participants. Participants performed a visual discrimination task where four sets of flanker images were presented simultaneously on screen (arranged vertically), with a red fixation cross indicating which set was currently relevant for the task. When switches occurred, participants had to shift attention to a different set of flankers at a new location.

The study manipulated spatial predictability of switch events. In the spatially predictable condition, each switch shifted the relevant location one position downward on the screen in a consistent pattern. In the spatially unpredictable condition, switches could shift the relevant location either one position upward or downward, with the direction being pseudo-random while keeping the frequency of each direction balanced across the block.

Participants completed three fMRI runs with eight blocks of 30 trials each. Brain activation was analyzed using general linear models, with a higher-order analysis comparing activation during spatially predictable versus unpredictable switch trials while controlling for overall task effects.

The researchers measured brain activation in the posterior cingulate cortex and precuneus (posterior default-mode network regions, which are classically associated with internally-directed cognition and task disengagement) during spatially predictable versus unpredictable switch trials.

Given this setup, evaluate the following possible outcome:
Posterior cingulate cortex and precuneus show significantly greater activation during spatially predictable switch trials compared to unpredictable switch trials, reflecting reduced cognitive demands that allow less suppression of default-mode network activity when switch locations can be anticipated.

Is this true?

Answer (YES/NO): NO